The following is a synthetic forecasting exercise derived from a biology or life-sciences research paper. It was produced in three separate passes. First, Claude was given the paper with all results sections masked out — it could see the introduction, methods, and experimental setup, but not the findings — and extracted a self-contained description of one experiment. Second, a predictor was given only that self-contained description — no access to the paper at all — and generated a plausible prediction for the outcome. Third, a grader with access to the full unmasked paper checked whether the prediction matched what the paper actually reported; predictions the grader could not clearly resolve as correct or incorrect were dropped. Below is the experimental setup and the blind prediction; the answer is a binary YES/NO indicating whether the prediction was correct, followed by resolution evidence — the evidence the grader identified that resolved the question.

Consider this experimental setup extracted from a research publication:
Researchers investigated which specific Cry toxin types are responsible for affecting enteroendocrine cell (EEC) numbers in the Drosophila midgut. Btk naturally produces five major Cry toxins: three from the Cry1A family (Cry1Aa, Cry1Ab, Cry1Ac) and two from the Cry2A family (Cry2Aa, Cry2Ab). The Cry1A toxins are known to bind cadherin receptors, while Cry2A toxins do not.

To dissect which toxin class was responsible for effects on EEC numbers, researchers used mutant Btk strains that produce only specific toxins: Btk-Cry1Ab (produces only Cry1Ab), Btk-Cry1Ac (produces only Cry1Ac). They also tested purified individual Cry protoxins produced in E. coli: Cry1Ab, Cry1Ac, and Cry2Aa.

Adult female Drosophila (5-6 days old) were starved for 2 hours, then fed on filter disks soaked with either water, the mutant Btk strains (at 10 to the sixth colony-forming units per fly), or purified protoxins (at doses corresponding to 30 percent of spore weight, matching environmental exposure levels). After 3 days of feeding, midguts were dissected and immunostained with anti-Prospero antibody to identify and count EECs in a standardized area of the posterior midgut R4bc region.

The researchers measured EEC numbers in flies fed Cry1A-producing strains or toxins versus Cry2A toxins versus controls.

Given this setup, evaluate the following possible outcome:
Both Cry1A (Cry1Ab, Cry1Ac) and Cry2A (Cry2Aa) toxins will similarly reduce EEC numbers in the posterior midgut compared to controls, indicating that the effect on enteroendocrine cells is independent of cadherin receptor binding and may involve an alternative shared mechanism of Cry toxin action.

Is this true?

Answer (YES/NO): NO